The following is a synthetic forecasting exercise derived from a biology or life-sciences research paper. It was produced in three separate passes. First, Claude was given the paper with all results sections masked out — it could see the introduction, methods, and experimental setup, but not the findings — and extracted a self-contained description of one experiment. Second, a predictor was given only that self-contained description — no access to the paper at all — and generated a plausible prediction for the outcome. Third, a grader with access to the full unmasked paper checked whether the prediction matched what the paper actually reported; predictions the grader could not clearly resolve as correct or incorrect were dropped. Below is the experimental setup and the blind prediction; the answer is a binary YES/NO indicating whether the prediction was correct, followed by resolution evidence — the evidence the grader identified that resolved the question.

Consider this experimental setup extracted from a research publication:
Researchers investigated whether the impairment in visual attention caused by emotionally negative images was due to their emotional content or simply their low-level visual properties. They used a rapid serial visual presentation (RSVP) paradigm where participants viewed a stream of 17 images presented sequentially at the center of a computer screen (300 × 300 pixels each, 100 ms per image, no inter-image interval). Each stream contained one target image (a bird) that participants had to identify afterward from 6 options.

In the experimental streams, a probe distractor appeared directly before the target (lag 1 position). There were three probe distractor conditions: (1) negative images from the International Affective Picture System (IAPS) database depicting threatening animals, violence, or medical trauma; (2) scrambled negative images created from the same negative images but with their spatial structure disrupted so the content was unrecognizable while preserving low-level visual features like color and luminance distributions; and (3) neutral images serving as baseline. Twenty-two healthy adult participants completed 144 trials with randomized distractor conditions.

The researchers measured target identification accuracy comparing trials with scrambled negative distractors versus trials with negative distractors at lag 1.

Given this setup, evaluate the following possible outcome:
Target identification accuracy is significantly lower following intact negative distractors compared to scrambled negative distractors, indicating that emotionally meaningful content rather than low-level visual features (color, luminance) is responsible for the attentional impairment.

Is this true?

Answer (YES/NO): YES